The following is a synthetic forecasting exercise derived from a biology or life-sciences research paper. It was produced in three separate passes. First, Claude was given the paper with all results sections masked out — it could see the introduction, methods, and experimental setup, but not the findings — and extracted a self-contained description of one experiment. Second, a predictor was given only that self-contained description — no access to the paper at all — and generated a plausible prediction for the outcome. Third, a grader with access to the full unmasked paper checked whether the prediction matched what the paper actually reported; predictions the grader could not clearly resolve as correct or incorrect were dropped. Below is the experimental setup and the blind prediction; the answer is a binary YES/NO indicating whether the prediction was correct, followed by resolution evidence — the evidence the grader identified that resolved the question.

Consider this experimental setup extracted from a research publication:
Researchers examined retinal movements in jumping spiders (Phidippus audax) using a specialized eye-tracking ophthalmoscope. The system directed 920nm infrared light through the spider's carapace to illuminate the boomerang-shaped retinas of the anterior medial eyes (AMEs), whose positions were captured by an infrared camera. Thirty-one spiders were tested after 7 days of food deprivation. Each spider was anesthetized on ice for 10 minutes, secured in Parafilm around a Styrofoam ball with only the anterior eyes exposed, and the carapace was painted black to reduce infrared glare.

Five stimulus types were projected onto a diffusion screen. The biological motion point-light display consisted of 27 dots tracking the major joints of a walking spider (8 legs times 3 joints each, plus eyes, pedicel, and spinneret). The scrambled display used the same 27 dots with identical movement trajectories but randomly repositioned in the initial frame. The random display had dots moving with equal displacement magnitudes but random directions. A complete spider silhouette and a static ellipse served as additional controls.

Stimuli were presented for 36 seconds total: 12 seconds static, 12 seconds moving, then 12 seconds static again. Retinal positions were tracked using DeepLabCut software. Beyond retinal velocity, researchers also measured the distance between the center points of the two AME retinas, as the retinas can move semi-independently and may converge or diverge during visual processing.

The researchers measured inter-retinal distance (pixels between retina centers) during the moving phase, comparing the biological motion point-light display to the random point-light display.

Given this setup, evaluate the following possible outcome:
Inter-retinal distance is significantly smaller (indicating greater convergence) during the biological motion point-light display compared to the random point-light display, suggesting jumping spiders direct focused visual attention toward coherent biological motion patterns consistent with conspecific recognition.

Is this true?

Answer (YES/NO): NO